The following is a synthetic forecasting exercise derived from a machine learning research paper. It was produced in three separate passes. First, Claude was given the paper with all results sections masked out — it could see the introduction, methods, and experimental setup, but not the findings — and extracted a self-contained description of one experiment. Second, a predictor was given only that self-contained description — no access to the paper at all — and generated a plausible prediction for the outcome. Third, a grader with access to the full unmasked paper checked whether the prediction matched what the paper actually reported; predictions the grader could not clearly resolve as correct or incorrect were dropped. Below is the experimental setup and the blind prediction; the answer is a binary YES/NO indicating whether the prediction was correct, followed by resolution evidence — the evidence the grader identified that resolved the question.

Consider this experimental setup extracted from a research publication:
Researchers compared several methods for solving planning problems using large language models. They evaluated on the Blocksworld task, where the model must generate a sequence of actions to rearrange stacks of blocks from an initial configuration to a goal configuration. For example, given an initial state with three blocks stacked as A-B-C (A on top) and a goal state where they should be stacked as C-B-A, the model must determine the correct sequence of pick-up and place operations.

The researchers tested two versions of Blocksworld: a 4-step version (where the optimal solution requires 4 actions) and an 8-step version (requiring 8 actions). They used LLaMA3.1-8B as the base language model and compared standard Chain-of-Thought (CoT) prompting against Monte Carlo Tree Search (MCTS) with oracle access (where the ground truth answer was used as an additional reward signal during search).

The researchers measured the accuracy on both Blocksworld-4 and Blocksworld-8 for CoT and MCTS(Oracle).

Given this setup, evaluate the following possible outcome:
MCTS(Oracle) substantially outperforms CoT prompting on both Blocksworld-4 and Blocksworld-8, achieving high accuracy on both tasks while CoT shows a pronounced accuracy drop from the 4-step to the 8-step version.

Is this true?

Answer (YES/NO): NO